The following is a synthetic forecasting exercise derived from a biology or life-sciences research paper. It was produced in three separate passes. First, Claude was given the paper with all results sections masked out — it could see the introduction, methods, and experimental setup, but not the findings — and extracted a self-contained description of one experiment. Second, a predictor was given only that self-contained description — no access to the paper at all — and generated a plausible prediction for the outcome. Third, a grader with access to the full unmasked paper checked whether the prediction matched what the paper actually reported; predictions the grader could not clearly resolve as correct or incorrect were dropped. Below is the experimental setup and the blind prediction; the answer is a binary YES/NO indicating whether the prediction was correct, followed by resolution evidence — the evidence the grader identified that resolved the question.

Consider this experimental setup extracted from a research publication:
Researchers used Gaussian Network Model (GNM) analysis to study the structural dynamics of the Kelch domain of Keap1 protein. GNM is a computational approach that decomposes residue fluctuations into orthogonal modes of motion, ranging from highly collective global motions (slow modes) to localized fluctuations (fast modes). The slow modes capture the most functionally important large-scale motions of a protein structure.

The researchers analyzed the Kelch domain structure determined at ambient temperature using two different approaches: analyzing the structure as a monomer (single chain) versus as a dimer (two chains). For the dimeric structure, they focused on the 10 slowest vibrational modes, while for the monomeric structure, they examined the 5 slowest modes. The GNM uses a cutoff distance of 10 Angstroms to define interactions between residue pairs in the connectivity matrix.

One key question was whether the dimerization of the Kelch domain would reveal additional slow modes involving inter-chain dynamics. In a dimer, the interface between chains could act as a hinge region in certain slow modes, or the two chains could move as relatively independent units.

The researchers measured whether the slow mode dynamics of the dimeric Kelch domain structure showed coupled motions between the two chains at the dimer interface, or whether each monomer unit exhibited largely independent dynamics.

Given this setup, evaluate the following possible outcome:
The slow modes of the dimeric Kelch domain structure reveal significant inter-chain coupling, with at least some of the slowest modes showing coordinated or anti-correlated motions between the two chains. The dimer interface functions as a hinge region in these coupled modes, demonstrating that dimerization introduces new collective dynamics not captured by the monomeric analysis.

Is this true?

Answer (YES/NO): NO